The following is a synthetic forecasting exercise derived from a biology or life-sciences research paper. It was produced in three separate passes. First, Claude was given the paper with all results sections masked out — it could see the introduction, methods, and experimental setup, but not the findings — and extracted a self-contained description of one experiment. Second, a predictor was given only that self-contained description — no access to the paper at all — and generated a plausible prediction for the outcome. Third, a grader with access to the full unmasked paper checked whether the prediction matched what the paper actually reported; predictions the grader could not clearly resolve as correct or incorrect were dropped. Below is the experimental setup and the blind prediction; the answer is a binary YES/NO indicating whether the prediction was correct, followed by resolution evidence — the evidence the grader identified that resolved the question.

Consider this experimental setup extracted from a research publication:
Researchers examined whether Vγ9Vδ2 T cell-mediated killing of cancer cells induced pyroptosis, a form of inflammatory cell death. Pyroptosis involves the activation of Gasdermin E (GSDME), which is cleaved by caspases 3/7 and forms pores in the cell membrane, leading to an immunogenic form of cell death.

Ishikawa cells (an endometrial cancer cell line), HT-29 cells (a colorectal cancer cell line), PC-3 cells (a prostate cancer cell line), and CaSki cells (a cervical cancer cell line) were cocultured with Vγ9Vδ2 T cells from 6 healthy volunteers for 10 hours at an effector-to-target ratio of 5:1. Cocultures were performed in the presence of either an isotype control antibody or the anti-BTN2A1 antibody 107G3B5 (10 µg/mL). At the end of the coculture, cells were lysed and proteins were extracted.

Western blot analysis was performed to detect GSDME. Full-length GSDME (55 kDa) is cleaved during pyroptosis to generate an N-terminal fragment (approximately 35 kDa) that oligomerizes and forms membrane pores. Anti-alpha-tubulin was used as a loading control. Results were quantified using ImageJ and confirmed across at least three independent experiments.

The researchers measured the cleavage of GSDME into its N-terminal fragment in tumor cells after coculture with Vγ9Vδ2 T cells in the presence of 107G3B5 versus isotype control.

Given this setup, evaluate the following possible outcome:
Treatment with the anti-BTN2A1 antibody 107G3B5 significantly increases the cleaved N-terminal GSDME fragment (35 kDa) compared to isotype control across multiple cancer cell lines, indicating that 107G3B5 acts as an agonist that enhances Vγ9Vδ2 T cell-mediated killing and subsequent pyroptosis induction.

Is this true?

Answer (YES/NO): YES